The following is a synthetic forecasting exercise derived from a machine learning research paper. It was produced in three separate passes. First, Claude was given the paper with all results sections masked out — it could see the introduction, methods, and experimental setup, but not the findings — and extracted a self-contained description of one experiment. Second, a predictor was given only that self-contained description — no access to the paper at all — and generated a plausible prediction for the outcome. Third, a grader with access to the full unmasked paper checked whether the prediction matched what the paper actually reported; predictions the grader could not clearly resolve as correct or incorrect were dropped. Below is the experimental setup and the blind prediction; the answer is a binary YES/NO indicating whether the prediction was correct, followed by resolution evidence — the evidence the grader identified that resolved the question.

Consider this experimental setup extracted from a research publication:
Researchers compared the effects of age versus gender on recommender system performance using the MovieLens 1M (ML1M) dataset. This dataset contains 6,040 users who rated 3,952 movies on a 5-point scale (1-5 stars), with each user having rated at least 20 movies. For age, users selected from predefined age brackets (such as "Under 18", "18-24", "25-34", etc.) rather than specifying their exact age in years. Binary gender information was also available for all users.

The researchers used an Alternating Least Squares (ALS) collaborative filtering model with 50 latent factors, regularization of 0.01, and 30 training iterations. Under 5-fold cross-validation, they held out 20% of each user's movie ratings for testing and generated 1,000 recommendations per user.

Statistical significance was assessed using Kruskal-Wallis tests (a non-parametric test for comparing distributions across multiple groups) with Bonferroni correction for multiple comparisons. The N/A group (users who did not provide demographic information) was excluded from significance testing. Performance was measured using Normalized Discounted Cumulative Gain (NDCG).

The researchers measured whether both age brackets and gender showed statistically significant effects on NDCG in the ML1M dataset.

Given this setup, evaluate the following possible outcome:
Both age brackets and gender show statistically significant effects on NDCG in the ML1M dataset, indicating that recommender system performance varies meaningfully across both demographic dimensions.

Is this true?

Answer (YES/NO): YES